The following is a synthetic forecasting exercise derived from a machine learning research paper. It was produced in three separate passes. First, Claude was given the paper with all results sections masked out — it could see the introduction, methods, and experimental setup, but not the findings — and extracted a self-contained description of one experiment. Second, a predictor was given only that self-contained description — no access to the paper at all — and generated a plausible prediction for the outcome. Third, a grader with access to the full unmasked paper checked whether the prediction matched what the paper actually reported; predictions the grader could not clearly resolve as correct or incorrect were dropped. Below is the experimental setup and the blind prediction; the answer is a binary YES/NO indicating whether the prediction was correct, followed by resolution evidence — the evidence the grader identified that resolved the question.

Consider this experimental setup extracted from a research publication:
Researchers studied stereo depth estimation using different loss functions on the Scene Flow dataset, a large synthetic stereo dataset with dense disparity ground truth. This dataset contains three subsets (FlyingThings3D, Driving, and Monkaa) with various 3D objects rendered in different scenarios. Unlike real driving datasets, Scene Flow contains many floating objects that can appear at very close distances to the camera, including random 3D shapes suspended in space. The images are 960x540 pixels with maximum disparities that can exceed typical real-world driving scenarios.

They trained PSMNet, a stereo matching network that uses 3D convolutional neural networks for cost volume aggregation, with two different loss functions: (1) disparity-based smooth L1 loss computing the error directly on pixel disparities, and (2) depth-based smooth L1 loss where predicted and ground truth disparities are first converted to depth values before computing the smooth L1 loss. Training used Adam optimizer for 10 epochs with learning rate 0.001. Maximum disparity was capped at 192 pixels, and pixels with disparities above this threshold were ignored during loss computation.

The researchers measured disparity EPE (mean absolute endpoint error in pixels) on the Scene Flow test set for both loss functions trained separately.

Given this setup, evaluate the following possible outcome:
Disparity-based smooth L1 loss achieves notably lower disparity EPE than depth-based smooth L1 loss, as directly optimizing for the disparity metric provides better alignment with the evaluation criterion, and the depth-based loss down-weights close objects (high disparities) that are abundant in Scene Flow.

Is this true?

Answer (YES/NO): YES